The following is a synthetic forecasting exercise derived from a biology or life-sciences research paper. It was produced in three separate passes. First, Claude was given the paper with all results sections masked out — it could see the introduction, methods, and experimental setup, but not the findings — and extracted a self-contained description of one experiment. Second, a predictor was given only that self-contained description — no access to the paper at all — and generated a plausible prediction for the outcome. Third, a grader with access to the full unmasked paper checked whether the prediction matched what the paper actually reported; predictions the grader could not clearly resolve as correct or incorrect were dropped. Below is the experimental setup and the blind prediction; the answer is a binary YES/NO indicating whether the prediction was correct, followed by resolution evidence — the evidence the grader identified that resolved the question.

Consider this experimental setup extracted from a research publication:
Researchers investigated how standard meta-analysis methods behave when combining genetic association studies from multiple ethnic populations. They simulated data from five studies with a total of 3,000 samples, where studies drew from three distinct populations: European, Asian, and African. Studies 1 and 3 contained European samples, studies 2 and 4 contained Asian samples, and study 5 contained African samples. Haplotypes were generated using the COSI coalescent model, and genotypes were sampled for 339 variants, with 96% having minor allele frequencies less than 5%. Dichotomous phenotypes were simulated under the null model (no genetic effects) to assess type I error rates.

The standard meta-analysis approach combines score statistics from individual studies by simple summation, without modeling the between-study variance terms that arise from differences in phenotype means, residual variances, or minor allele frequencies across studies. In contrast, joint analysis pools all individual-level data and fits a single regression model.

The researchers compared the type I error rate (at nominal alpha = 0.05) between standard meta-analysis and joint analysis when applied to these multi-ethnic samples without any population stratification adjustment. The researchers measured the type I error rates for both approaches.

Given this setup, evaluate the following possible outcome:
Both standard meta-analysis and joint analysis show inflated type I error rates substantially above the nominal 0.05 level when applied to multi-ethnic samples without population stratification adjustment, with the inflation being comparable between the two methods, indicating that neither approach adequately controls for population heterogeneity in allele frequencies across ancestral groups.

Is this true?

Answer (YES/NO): NO